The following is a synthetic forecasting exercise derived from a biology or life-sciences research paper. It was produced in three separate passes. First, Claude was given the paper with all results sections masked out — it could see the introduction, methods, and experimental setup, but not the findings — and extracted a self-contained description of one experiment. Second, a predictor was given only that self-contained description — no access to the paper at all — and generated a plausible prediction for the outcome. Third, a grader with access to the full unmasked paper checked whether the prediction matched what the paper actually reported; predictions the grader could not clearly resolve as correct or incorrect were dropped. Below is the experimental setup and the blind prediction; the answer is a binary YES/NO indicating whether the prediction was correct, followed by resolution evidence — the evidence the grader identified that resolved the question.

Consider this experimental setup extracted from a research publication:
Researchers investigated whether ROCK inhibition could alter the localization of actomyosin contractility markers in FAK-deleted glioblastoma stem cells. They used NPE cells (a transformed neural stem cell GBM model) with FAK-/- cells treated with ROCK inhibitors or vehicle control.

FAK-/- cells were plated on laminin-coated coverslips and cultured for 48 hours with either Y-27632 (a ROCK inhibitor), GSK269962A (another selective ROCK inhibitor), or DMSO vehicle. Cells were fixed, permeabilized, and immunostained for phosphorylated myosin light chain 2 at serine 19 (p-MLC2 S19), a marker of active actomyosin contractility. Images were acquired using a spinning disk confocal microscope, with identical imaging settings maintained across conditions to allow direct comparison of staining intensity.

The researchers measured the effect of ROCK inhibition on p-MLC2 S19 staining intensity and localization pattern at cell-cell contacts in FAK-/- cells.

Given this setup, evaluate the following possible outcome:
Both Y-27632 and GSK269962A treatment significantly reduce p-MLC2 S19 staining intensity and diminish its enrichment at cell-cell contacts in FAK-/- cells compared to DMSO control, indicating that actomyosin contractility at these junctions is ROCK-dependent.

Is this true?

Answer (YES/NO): NO